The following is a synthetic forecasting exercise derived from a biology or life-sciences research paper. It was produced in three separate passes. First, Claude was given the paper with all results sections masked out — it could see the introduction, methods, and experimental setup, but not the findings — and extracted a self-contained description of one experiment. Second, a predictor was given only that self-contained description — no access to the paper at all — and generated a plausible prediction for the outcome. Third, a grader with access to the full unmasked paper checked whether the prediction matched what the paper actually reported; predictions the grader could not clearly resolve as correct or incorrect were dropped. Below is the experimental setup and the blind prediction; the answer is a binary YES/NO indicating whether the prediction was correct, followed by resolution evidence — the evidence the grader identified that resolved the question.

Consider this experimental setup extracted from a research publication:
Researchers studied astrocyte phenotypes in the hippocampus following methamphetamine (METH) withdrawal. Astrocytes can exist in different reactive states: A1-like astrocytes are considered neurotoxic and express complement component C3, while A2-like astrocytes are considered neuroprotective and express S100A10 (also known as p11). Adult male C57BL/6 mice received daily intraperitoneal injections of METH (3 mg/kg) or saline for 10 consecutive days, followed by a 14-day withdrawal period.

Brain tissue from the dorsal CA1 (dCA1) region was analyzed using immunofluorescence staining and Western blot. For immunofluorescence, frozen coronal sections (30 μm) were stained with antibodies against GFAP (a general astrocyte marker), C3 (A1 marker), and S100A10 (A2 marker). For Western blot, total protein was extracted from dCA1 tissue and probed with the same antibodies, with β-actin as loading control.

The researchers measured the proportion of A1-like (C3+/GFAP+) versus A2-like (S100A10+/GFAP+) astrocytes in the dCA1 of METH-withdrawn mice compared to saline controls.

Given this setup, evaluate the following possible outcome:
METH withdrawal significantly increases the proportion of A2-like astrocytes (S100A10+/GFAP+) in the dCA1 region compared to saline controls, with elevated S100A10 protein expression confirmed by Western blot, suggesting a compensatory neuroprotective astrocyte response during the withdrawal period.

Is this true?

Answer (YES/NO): NO